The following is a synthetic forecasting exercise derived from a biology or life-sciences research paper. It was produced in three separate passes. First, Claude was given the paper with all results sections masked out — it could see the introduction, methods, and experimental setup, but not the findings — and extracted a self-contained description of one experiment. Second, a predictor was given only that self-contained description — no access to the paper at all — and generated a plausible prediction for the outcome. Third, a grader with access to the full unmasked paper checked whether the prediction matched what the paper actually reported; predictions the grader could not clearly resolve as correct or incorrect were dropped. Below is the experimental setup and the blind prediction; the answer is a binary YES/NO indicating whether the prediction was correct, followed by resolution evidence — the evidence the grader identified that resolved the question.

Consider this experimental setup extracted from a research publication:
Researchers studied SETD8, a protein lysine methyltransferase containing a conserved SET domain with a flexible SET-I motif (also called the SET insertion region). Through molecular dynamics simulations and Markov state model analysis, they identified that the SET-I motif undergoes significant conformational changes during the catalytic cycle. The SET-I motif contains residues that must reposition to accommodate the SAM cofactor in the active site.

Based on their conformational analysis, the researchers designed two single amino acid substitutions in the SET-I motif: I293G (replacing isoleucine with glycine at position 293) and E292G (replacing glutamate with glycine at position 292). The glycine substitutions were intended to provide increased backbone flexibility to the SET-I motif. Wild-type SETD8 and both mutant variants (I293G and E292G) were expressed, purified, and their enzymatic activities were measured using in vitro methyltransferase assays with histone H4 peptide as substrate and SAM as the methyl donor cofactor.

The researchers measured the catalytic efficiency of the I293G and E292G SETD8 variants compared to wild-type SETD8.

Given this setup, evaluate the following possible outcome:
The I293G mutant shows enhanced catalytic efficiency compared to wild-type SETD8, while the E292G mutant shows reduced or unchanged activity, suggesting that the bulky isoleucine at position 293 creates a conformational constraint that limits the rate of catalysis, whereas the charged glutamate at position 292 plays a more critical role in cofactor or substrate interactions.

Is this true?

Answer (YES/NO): NO